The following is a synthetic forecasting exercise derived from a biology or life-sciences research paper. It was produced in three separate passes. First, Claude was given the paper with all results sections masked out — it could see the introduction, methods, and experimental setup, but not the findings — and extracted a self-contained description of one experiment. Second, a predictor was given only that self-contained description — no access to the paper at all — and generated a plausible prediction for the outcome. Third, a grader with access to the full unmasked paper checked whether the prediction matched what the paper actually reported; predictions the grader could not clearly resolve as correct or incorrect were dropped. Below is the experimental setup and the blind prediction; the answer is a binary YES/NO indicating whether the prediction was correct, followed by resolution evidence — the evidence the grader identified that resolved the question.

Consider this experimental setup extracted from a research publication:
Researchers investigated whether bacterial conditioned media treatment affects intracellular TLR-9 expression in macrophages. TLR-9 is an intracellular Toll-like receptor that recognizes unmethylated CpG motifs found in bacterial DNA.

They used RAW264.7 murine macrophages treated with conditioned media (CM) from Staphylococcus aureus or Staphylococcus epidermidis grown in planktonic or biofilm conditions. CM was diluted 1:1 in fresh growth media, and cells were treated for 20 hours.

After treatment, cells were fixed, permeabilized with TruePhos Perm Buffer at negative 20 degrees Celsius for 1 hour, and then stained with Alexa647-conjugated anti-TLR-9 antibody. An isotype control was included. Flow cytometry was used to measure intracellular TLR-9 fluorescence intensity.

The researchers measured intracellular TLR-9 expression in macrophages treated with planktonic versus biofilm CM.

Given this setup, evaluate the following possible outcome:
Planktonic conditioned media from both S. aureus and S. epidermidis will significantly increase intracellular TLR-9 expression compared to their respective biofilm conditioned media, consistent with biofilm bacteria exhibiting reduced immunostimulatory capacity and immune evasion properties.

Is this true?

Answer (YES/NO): NO